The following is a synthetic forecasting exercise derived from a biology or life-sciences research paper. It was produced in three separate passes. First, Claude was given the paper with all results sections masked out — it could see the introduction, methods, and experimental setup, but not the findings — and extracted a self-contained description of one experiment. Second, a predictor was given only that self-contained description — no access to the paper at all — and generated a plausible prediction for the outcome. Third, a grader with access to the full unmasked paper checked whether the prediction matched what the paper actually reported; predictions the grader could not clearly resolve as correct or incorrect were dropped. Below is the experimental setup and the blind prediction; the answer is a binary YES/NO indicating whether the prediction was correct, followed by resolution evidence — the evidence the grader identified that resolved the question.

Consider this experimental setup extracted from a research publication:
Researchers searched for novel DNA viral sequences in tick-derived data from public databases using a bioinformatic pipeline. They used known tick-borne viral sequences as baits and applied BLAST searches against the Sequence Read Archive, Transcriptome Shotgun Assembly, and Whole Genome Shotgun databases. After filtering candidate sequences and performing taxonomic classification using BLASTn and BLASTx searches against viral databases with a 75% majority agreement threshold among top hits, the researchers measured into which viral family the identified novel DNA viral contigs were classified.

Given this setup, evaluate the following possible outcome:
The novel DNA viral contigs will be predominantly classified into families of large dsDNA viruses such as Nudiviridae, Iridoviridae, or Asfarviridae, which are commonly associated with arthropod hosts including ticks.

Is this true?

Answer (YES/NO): YES